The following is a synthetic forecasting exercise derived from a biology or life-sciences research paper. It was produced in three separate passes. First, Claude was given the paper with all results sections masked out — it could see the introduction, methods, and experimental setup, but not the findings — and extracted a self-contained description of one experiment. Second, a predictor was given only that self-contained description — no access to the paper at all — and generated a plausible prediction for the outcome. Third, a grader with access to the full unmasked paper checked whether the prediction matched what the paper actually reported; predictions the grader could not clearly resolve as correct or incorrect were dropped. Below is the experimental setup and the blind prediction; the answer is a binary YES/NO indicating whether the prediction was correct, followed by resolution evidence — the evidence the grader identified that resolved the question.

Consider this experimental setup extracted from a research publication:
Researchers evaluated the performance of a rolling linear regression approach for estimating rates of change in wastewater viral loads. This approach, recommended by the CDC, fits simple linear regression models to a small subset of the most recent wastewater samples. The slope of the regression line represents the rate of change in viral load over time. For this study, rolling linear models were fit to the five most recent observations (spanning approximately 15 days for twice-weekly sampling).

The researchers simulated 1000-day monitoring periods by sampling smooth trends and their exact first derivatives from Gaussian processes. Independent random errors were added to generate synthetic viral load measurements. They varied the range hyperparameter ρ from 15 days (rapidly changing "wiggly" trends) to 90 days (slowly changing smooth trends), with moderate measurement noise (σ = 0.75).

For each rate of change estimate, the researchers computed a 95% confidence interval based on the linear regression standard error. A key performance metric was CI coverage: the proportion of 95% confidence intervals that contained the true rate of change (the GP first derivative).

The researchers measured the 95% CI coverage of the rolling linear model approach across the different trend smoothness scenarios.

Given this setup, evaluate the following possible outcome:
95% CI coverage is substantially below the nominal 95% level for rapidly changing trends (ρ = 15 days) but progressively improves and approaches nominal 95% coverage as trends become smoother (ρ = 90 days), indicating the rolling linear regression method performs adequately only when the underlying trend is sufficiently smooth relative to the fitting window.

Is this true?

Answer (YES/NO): NO